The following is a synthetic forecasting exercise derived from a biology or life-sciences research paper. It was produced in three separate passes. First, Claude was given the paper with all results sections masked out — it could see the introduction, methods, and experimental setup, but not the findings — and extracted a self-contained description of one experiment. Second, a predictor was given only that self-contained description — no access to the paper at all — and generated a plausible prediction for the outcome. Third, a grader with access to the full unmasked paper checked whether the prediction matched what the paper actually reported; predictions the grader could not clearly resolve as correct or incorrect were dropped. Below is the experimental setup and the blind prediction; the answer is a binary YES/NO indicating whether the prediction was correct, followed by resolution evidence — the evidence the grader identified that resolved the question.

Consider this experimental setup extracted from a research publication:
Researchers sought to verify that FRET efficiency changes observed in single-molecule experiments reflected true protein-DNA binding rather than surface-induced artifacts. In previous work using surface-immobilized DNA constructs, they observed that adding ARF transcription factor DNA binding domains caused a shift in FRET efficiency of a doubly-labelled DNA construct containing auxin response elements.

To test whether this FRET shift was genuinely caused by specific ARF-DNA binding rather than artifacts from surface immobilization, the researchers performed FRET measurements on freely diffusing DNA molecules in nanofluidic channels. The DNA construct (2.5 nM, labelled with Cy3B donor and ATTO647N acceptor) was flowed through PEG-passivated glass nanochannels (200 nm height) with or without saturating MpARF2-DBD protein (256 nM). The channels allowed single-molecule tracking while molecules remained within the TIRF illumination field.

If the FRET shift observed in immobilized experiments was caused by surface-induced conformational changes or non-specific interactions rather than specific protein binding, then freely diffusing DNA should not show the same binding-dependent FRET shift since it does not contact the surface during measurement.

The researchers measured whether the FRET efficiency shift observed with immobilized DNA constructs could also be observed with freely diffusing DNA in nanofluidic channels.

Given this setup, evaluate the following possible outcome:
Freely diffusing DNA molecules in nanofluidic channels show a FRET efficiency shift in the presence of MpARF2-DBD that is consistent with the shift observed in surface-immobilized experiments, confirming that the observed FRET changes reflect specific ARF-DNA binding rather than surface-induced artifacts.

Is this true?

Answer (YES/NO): YES